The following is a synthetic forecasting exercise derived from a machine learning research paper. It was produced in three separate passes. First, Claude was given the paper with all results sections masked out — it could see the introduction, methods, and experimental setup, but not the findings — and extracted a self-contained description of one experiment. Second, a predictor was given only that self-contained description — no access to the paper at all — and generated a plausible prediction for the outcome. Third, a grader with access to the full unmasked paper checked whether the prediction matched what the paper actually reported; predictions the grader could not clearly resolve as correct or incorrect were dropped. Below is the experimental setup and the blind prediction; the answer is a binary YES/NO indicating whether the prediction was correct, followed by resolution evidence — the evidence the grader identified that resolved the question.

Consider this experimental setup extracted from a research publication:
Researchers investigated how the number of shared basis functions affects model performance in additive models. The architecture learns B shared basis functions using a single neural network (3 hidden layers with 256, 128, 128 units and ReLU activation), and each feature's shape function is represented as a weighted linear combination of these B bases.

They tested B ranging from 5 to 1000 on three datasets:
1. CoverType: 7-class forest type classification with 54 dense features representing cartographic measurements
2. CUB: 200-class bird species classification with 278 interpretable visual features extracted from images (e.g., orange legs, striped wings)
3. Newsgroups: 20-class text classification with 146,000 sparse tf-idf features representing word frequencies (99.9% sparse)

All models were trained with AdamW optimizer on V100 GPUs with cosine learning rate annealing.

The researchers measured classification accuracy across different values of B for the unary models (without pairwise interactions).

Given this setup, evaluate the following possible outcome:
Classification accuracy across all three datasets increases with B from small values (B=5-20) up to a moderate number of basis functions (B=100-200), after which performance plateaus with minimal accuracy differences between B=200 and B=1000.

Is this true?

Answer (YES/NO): NO